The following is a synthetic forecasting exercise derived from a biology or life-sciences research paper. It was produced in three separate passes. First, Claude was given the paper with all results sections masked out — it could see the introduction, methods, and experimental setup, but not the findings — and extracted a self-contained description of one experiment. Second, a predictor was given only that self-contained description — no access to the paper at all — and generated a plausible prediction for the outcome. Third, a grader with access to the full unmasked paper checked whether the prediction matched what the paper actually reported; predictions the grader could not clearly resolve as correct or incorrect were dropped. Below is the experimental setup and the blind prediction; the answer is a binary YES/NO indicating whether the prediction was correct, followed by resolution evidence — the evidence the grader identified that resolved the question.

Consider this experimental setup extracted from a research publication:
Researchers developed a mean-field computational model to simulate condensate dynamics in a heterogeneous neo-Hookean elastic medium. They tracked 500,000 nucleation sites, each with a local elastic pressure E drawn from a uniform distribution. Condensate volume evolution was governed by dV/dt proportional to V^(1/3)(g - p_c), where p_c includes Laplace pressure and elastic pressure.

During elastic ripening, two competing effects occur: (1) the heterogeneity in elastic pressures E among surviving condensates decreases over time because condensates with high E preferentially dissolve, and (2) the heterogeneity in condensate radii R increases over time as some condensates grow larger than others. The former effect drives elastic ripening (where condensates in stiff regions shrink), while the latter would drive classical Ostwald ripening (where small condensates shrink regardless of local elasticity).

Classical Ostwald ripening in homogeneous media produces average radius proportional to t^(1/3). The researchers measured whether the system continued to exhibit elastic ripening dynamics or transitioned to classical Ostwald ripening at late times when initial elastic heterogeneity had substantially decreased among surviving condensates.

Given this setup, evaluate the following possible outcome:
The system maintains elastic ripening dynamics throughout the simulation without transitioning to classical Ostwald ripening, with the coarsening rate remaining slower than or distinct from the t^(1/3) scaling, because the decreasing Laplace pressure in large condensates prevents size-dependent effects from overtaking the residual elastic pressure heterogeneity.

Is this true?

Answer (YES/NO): NO